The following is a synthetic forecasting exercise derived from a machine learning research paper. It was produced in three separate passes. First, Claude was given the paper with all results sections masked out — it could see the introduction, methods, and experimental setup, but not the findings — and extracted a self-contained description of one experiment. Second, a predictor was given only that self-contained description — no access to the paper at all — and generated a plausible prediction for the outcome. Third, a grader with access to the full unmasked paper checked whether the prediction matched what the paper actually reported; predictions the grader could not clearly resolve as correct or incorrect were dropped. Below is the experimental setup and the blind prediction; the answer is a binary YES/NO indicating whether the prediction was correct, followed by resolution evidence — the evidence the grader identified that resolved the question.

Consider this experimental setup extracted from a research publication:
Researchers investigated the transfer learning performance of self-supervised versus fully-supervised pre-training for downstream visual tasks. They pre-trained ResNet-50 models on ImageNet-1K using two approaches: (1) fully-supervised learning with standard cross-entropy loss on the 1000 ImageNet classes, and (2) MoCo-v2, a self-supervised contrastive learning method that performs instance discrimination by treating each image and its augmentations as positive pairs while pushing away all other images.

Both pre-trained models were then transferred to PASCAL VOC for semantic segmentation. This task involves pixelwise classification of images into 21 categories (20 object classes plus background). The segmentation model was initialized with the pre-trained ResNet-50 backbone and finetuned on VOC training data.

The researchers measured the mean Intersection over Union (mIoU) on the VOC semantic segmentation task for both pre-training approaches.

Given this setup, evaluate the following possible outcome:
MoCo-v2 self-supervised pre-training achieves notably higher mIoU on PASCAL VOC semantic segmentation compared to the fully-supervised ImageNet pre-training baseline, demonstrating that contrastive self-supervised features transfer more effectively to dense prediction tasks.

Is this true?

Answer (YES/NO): NO